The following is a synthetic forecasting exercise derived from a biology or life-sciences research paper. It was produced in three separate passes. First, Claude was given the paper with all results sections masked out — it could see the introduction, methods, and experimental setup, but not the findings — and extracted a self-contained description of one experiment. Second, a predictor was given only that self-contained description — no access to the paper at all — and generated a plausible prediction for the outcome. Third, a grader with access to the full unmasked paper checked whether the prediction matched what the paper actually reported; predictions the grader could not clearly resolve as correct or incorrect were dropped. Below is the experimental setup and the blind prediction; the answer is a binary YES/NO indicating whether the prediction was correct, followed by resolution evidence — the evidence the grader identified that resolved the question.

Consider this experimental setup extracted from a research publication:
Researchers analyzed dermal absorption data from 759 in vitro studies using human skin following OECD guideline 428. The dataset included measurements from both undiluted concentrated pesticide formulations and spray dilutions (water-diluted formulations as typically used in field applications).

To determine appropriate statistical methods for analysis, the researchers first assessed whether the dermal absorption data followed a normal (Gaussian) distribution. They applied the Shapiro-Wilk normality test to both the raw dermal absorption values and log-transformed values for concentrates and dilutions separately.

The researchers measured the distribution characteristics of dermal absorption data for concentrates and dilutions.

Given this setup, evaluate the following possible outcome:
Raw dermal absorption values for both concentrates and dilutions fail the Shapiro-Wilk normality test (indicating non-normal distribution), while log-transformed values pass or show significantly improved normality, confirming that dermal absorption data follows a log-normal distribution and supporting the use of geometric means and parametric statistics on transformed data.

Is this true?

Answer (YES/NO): NO